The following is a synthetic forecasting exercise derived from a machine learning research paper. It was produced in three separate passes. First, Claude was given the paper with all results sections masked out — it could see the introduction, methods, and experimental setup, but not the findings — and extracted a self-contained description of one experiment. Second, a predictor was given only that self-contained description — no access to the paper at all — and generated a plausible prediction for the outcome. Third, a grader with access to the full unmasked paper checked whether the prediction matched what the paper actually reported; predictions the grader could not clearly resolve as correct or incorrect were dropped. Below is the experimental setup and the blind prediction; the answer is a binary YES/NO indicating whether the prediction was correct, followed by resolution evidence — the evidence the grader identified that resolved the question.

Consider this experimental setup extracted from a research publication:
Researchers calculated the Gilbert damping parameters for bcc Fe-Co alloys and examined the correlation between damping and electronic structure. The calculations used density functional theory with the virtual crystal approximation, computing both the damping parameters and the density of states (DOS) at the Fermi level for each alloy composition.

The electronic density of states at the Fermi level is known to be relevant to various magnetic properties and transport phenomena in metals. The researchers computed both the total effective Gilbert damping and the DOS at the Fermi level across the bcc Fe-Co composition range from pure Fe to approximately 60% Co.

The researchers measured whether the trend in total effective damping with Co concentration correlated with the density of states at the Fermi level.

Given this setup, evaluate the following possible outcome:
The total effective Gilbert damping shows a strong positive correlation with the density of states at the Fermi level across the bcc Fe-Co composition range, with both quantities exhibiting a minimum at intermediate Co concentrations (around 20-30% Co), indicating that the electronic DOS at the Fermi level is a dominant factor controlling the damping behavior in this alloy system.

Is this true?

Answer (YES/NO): YES